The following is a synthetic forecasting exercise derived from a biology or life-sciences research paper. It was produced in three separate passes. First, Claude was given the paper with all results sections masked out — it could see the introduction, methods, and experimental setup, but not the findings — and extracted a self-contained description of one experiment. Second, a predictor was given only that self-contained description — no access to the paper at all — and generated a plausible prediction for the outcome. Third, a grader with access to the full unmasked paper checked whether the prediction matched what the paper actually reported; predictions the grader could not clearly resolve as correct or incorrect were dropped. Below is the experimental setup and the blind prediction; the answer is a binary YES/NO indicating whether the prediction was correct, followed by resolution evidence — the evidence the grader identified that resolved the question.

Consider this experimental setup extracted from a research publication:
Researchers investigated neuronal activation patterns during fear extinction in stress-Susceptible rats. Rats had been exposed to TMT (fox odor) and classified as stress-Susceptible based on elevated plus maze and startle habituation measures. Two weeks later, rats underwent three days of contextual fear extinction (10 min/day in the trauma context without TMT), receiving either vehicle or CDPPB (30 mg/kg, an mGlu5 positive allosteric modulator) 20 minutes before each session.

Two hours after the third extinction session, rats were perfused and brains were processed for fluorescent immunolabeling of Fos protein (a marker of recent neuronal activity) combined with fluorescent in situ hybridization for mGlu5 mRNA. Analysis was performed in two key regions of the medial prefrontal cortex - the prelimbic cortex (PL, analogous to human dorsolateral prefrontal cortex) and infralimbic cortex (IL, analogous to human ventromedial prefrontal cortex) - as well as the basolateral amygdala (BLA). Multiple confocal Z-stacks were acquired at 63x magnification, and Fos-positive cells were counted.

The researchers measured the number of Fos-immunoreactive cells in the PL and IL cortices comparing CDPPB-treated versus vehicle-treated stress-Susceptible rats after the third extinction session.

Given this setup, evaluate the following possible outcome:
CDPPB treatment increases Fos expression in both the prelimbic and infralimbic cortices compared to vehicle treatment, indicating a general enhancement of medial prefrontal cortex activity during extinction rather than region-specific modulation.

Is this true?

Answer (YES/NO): YES